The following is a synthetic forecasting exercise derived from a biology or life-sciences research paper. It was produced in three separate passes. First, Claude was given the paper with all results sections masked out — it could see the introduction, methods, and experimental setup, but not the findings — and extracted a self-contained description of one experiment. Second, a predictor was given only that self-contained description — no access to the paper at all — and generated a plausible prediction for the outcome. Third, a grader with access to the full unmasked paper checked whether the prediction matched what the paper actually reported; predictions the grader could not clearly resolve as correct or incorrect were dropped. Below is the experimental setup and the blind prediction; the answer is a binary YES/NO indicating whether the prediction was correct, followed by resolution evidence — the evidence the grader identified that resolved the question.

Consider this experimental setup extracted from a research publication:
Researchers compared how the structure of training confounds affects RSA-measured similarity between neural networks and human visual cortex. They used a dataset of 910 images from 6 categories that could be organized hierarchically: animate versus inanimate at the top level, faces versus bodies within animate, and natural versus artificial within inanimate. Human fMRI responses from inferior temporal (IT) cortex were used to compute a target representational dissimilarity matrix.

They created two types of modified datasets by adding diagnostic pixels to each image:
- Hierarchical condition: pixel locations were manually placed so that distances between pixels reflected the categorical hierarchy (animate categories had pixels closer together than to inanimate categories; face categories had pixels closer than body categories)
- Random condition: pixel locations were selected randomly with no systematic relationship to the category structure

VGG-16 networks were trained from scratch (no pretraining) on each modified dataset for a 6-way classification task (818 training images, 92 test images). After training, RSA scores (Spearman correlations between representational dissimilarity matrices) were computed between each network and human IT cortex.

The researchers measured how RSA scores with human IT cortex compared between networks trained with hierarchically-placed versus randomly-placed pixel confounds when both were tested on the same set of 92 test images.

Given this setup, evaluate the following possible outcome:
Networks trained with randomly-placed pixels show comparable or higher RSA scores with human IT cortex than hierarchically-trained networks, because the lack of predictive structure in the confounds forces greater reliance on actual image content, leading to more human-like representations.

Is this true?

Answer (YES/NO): NO